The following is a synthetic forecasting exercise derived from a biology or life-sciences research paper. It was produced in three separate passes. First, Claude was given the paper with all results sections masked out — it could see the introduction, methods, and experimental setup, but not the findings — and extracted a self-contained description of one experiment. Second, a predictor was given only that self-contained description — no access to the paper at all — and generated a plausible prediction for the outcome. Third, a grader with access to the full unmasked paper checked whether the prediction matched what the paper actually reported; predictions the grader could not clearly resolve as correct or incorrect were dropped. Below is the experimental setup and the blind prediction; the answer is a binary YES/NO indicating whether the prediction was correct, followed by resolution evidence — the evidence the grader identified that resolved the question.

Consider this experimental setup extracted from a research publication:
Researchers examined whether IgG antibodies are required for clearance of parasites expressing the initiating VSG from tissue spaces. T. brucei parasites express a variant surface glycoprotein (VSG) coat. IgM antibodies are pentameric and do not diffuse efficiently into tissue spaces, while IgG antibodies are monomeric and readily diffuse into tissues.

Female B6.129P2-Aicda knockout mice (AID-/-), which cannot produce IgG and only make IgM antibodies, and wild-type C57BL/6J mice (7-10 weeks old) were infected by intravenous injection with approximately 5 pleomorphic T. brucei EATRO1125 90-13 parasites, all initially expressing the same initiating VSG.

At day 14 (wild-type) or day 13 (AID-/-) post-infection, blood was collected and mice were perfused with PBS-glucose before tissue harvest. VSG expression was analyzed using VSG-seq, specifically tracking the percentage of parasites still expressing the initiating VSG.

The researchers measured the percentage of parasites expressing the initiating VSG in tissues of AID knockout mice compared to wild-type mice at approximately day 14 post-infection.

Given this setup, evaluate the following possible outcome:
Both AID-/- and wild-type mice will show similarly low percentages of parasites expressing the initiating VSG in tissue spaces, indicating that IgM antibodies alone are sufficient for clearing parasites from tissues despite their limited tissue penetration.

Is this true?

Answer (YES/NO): NO